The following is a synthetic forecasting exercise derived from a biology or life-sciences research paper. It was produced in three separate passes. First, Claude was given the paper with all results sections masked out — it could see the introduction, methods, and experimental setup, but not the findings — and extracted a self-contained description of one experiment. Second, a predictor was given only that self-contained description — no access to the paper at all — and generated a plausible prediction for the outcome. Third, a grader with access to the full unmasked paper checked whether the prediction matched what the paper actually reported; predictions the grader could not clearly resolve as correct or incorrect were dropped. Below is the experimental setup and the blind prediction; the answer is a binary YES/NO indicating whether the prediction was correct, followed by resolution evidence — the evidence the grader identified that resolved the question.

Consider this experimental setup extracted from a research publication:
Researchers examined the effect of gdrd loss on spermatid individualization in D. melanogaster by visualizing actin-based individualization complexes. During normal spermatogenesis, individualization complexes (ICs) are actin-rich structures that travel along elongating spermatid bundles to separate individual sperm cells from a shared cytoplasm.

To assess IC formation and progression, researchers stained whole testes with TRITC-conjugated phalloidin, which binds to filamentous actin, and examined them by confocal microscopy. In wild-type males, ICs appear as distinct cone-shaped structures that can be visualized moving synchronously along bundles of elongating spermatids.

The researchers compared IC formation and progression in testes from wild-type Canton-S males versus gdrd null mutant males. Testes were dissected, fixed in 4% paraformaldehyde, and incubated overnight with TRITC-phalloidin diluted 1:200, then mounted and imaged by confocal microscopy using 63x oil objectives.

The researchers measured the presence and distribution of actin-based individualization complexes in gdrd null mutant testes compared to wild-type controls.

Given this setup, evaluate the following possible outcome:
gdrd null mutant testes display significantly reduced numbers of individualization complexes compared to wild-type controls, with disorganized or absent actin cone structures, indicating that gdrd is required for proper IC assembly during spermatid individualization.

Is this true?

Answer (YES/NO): NO